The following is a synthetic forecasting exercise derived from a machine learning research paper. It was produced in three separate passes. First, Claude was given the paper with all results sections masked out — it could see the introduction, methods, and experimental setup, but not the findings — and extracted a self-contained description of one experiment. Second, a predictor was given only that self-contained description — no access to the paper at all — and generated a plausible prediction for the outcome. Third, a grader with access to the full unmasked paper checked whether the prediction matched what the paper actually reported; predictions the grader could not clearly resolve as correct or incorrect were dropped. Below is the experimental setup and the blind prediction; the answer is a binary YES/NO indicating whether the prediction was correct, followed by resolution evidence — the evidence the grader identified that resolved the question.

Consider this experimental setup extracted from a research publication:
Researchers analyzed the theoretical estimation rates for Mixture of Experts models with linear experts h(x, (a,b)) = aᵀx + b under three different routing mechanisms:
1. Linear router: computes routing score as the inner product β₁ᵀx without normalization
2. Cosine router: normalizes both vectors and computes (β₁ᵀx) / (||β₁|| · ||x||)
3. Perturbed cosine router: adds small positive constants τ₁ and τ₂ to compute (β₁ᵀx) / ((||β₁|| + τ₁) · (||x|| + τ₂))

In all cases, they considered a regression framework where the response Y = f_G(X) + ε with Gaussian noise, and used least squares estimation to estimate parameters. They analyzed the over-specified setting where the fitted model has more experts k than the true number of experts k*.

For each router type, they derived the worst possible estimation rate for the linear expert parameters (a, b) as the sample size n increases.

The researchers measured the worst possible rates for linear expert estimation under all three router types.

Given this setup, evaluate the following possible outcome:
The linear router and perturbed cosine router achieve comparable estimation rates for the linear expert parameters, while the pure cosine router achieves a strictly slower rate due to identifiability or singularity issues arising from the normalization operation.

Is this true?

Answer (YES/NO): NO